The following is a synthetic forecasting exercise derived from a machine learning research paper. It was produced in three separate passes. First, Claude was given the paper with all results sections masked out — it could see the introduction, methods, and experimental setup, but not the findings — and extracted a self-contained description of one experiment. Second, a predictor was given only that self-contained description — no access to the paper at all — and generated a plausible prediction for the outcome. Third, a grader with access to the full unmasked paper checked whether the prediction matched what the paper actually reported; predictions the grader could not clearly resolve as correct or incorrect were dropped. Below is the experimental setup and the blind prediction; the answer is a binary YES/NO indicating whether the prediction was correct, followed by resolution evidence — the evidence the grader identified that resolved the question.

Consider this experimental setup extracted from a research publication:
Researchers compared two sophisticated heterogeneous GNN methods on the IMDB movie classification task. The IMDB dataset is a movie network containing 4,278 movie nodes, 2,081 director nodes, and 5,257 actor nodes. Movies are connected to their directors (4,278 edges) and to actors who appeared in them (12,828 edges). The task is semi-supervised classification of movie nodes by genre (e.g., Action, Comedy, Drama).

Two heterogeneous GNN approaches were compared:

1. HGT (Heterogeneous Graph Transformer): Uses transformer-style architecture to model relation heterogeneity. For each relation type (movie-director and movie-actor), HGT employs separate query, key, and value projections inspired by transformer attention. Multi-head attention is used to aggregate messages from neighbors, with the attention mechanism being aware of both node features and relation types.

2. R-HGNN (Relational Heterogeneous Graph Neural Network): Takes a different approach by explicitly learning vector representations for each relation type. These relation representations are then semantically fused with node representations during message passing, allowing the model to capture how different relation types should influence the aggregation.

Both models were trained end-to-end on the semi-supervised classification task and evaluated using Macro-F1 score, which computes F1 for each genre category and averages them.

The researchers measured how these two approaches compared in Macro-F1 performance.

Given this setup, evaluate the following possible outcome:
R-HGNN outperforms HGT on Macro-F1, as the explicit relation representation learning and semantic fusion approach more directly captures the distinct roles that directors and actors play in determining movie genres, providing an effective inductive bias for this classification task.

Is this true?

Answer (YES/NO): NO